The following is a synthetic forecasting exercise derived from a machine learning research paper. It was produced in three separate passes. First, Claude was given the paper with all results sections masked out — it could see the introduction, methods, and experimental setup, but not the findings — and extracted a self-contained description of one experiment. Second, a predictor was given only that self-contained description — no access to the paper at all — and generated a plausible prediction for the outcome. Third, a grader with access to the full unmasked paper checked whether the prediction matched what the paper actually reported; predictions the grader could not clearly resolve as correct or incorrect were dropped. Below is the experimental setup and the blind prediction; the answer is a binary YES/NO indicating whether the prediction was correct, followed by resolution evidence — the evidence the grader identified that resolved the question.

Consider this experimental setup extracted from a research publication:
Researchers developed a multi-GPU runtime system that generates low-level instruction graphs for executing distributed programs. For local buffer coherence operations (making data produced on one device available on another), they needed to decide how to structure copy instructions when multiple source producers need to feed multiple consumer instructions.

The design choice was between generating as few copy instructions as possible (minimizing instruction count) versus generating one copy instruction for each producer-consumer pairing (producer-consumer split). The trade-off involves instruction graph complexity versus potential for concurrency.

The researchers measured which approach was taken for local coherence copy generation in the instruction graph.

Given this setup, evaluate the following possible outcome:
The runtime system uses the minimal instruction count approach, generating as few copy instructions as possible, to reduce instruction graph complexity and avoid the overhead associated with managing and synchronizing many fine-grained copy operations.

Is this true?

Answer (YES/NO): NO